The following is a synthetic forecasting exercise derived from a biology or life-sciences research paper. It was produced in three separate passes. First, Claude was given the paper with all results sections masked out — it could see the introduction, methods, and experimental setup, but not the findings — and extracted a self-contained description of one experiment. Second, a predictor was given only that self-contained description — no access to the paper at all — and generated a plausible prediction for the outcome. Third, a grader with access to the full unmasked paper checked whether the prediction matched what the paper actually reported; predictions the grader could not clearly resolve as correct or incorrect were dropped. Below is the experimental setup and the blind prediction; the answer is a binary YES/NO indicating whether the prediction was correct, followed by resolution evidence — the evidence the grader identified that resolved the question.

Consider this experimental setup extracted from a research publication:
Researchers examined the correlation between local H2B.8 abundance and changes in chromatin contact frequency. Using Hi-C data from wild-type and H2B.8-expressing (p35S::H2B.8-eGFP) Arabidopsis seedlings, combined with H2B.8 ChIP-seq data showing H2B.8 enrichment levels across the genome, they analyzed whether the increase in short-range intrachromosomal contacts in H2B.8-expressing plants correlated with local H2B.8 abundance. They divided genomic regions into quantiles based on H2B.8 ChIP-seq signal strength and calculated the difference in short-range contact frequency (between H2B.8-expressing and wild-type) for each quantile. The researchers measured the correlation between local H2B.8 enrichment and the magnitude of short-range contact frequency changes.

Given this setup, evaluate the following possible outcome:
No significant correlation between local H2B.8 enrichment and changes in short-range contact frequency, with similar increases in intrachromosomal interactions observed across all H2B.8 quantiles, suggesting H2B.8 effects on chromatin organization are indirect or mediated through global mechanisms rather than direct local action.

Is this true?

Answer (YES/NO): NO